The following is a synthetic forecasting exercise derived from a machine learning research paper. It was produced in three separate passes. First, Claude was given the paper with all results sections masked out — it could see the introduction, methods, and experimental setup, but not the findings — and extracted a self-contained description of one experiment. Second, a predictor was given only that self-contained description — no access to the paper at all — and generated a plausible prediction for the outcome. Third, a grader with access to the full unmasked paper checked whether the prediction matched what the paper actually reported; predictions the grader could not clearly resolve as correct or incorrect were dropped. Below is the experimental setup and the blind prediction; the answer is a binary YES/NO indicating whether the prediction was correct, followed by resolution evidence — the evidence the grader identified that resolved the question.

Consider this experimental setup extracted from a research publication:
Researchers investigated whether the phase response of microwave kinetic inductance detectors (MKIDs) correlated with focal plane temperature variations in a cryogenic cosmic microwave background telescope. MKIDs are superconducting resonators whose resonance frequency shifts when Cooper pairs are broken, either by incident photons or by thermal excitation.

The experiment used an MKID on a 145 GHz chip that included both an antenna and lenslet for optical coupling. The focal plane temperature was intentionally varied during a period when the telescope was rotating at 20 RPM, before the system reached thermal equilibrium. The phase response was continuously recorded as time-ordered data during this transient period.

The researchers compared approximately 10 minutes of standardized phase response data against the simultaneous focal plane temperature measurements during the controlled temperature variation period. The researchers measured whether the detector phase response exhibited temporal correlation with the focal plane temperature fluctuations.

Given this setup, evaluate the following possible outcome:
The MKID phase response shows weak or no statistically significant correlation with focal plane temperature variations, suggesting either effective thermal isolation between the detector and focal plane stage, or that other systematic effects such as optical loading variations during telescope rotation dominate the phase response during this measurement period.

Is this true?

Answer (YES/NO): NO